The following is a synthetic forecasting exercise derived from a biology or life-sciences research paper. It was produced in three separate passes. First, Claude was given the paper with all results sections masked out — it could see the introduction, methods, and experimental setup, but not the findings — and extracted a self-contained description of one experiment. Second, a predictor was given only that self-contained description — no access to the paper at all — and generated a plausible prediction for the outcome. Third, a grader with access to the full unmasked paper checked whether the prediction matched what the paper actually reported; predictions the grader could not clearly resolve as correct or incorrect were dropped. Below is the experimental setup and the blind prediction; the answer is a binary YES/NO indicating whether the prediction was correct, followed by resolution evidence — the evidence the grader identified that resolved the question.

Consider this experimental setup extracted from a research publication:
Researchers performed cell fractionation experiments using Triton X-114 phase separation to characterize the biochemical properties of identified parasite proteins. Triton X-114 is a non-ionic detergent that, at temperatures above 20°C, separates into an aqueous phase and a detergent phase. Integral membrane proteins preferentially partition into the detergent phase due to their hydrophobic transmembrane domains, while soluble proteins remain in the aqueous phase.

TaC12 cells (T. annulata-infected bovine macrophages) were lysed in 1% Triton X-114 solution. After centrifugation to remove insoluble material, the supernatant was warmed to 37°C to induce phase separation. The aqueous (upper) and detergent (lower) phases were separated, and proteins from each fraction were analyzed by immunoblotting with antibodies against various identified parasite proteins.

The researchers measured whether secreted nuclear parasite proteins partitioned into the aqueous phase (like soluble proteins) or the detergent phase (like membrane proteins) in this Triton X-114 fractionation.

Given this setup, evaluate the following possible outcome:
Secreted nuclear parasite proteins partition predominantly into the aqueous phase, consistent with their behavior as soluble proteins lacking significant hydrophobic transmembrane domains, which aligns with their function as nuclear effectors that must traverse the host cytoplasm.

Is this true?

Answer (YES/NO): YES